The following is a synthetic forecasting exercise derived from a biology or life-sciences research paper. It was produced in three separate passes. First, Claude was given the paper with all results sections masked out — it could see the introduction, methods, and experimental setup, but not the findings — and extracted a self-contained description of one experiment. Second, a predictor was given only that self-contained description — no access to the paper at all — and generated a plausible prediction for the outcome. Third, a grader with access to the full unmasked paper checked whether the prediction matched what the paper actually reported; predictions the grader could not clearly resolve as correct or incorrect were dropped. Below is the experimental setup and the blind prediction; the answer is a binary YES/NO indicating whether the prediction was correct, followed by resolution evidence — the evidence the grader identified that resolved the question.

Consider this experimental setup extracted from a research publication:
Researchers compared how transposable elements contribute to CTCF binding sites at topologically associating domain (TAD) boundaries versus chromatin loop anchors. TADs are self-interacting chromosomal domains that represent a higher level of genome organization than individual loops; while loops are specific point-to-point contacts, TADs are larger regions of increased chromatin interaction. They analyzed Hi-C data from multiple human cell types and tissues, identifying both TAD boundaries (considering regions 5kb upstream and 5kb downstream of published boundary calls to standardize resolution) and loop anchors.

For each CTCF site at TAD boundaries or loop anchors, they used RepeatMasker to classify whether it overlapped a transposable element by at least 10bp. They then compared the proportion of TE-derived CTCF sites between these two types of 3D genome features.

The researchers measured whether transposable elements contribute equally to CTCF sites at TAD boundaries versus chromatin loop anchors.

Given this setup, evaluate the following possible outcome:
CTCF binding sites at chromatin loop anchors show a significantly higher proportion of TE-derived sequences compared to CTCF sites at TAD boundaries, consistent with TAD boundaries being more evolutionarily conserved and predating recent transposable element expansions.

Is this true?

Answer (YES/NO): NO